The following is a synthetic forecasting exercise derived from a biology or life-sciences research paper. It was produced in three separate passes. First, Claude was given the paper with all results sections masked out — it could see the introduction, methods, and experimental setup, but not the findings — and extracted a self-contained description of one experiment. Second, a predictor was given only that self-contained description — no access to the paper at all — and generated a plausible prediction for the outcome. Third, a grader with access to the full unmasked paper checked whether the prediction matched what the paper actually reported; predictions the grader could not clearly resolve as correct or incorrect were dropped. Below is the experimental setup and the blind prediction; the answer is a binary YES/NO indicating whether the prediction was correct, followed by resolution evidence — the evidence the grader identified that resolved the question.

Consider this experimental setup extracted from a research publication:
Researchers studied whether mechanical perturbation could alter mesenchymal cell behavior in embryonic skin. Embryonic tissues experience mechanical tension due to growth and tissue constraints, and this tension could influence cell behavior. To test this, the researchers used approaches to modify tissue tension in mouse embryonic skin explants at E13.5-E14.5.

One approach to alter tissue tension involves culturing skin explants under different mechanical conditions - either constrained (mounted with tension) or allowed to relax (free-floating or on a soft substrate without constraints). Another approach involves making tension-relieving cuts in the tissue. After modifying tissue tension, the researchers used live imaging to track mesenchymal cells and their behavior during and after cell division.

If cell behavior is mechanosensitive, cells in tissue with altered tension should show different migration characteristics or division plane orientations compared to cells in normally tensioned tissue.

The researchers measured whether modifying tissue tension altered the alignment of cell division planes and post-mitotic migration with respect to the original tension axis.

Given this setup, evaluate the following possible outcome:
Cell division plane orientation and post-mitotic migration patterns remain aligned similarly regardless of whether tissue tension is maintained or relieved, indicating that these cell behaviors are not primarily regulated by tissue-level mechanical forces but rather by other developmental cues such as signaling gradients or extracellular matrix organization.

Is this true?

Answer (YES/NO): NO